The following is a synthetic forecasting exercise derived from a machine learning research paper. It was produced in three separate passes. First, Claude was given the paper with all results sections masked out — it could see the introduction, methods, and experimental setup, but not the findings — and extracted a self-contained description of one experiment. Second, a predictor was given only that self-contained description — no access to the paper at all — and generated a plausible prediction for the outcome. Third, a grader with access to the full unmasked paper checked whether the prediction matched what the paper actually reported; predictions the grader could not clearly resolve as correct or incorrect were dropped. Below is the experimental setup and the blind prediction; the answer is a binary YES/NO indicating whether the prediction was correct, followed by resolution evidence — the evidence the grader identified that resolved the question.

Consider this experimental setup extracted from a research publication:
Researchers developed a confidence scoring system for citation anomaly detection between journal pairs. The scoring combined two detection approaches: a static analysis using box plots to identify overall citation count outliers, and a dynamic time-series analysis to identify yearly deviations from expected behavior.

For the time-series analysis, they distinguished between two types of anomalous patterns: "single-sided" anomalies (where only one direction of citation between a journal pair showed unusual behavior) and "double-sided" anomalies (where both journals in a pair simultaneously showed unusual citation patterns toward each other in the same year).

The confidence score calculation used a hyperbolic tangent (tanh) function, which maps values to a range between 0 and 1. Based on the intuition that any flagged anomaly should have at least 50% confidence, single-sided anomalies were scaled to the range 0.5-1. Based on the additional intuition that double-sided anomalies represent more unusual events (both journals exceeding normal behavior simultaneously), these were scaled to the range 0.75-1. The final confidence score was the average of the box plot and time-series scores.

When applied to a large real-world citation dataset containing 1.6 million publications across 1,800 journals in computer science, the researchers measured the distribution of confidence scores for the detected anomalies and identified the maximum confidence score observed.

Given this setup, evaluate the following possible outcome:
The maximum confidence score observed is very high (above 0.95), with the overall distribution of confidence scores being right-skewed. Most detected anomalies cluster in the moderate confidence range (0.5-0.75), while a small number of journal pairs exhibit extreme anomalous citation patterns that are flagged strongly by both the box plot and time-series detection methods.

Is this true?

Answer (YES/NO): NO